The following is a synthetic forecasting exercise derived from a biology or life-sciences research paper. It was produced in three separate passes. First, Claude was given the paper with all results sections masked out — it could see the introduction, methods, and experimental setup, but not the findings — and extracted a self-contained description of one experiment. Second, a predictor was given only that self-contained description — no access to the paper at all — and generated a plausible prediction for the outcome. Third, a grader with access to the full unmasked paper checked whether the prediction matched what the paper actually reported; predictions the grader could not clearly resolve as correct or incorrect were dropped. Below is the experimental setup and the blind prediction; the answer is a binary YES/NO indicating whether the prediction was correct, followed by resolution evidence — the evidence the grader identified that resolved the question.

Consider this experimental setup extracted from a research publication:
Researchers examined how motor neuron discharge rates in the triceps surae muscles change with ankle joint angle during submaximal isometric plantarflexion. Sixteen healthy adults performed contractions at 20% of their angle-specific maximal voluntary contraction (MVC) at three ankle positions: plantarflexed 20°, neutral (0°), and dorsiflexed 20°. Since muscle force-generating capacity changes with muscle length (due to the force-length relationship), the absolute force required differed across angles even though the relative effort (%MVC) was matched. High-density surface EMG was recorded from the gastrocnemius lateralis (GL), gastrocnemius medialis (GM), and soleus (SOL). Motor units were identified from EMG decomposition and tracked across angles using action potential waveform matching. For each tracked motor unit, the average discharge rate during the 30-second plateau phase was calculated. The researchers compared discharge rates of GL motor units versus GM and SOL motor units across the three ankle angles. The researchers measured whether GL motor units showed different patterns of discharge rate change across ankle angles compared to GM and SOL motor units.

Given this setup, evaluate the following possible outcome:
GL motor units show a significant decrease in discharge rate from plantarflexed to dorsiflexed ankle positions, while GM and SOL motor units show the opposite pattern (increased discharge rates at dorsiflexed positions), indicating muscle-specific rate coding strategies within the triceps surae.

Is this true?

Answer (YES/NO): NO